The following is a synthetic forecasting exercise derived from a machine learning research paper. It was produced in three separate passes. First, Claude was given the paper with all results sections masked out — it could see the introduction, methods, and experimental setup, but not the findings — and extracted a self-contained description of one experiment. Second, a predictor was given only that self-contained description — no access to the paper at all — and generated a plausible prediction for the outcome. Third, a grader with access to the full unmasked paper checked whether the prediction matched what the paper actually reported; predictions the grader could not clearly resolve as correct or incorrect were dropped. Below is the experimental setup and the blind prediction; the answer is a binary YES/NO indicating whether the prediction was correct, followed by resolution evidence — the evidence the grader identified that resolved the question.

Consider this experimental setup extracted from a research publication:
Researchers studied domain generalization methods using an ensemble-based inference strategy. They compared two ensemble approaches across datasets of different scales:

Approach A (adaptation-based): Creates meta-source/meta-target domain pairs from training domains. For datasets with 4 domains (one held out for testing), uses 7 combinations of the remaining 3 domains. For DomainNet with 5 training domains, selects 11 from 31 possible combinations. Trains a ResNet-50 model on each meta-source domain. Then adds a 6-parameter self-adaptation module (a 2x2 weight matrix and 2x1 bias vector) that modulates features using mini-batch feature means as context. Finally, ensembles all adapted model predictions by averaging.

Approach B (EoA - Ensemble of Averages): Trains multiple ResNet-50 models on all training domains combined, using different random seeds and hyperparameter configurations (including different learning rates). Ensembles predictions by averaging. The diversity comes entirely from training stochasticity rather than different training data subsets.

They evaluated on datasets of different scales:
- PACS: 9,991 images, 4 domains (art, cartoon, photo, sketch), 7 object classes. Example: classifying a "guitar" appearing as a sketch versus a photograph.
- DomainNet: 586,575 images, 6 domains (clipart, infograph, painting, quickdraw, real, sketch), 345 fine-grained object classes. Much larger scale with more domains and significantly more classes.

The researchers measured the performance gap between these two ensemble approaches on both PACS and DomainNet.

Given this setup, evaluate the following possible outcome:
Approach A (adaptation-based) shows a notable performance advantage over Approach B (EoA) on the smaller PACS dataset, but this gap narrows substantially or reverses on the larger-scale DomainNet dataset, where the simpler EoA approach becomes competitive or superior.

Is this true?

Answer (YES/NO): YES